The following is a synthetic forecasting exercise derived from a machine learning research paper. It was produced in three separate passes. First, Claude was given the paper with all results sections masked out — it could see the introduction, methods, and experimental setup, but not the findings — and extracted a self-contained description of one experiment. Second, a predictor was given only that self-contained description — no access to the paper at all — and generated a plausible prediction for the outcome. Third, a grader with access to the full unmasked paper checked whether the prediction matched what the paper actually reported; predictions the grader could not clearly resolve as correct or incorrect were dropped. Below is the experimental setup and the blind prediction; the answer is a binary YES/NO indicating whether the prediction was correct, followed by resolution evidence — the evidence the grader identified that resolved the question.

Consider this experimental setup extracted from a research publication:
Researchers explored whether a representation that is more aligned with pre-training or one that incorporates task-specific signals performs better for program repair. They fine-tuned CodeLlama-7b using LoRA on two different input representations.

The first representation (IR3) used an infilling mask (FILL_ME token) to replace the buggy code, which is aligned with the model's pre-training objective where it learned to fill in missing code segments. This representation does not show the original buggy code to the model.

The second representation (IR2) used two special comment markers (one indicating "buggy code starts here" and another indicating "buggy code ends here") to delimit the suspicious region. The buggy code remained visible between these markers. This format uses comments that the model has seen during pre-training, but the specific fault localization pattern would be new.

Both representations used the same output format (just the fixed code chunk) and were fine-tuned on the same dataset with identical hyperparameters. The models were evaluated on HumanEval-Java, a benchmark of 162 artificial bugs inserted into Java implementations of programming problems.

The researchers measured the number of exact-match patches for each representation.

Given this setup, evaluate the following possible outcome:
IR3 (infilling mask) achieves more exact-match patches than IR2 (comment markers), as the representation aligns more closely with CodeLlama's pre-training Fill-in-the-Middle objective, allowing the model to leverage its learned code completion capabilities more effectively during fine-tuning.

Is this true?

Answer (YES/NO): NO